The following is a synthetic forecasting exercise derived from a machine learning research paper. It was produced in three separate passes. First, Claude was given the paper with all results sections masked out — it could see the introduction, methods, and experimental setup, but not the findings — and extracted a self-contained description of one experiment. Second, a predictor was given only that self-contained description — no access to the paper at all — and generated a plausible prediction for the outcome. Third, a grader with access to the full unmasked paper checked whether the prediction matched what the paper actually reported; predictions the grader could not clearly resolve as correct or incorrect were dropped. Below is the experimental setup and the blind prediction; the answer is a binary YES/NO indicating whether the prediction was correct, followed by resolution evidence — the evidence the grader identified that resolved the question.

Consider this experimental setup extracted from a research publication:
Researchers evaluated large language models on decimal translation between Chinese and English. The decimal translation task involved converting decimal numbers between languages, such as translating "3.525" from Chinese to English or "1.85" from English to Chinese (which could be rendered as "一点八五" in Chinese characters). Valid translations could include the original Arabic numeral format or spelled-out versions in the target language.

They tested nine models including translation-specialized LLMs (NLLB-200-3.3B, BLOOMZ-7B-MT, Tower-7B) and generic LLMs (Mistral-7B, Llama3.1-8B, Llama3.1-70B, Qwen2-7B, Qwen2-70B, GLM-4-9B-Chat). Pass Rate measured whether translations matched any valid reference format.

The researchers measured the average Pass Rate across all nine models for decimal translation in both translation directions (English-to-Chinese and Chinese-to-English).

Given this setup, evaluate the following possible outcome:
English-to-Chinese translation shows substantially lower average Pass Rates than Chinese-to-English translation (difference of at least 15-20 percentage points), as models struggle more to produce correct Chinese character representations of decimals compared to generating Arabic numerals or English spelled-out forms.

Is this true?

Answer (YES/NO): NO